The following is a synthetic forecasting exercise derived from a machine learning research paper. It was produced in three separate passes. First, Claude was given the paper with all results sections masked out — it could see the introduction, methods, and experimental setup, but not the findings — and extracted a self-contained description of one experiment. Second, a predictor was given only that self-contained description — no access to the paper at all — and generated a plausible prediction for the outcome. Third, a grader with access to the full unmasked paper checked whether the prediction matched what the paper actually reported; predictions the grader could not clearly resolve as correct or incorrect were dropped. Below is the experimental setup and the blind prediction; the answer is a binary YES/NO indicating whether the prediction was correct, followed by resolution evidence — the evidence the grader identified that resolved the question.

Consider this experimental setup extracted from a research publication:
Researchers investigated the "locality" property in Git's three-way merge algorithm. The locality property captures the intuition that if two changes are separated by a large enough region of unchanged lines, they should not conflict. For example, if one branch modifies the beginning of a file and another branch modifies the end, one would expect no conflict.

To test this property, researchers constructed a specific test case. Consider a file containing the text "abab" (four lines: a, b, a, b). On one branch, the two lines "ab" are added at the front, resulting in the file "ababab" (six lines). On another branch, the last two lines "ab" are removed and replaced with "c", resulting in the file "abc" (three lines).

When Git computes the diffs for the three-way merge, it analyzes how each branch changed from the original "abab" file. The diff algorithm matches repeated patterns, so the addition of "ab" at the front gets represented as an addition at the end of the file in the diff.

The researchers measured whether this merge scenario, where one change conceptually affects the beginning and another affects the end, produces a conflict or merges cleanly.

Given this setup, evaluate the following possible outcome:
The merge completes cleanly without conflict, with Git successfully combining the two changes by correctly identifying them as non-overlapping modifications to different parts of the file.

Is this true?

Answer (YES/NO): NO